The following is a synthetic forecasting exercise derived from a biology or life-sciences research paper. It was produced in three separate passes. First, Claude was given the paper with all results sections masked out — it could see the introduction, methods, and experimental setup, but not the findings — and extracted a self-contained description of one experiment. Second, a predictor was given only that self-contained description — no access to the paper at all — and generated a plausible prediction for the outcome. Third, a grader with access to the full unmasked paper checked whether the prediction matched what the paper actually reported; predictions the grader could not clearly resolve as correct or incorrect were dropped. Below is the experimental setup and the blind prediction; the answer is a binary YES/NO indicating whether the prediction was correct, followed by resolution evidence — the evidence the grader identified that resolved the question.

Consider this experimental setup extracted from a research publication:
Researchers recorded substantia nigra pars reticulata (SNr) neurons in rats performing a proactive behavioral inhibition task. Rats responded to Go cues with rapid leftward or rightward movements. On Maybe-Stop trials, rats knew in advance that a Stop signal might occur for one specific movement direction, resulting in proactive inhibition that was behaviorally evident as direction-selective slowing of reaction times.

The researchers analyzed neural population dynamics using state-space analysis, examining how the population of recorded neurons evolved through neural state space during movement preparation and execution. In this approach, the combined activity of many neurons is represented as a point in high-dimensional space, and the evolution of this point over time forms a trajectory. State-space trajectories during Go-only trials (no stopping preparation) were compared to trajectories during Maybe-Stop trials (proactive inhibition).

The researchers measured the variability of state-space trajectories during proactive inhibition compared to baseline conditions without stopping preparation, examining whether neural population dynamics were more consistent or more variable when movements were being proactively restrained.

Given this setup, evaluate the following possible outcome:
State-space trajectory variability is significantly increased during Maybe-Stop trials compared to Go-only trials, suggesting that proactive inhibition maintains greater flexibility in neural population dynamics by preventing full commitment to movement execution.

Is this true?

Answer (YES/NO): YES